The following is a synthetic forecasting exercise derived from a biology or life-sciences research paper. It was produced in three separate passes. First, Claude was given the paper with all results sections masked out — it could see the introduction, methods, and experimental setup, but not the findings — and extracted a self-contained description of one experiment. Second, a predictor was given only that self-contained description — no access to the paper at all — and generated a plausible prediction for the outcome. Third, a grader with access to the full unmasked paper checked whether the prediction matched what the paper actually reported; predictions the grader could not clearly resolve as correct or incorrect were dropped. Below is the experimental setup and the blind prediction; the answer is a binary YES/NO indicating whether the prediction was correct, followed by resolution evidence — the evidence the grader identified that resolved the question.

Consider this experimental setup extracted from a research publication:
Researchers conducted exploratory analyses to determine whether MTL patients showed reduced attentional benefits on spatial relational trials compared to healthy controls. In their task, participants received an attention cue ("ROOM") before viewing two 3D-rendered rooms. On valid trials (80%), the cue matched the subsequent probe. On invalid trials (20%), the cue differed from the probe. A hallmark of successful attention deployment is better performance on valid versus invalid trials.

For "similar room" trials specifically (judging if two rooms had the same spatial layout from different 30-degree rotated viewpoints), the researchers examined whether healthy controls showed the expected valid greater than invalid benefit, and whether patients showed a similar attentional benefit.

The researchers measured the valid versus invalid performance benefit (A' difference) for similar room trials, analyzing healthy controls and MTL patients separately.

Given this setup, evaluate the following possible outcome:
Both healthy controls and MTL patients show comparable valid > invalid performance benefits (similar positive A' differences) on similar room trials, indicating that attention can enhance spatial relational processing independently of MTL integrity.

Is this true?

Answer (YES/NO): NO